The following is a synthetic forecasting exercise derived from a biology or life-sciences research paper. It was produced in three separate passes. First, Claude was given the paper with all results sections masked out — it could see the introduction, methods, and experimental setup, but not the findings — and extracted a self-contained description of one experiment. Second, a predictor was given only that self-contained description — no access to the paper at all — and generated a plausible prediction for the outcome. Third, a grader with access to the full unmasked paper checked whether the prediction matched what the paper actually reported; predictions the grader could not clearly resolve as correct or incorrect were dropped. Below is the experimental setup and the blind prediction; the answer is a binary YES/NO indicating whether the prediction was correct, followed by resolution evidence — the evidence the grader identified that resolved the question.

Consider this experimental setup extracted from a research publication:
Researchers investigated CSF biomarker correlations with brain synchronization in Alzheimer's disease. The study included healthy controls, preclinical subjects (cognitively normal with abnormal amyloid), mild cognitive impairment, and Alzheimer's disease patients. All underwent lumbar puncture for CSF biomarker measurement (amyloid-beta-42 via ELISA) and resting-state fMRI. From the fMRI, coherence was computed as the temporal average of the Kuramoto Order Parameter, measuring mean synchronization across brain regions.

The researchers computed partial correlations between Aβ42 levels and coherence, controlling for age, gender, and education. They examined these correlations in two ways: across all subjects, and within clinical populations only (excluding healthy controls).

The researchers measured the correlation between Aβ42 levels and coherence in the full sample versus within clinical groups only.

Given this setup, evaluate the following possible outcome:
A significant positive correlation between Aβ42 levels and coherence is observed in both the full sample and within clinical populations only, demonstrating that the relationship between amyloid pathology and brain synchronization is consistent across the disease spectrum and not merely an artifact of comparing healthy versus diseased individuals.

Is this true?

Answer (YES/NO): NO